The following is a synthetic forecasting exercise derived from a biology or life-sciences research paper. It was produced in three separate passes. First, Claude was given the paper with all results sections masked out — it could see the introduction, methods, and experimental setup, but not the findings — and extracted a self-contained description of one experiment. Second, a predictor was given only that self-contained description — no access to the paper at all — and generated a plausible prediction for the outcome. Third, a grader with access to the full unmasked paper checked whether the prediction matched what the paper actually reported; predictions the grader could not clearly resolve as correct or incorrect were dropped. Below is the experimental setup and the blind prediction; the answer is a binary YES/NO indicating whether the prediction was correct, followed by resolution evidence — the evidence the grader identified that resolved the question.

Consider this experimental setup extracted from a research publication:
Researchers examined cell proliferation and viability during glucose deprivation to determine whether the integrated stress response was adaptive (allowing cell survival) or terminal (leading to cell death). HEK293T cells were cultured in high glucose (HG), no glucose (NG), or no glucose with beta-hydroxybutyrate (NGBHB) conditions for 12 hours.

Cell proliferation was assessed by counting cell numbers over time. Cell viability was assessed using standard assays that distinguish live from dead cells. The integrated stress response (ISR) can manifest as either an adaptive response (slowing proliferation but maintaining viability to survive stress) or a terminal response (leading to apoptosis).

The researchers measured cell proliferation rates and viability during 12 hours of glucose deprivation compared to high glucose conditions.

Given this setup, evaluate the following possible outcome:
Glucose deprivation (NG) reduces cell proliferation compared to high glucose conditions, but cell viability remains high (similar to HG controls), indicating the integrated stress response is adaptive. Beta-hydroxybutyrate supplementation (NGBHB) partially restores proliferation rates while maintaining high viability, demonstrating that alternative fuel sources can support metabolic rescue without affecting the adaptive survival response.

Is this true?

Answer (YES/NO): NO